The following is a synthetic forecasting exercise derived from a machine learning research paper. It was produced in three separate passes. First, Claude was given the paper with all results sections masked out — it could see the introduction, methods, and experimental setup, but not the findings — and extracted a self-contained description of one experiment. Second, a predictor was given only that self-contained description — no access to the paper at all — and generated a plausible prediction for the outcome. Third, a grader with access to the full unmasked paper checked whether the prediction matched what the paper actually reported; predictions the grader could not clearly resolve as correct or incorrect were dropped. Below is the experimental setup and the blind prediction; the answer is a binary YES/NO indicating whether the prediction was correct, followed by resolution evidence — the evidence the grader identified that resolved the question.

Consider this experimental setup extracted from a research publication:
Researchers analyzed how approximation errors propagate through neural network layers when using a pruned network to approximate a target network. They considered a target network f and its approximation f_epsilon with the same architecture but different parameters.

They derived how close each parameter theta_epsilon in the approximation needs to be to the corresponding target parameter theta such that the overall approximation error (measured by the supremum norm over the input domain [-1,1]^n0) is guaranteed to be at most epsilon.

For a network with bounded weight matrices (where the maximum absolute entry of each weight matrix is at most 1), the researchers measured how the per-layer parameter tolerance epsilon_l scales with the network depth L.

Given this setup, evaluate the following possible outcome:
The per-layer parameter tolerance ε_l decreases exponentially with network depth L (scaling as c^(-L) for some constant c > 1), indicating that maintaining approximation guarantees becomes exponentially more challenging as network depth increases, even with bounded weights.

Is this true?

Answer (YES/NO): NO